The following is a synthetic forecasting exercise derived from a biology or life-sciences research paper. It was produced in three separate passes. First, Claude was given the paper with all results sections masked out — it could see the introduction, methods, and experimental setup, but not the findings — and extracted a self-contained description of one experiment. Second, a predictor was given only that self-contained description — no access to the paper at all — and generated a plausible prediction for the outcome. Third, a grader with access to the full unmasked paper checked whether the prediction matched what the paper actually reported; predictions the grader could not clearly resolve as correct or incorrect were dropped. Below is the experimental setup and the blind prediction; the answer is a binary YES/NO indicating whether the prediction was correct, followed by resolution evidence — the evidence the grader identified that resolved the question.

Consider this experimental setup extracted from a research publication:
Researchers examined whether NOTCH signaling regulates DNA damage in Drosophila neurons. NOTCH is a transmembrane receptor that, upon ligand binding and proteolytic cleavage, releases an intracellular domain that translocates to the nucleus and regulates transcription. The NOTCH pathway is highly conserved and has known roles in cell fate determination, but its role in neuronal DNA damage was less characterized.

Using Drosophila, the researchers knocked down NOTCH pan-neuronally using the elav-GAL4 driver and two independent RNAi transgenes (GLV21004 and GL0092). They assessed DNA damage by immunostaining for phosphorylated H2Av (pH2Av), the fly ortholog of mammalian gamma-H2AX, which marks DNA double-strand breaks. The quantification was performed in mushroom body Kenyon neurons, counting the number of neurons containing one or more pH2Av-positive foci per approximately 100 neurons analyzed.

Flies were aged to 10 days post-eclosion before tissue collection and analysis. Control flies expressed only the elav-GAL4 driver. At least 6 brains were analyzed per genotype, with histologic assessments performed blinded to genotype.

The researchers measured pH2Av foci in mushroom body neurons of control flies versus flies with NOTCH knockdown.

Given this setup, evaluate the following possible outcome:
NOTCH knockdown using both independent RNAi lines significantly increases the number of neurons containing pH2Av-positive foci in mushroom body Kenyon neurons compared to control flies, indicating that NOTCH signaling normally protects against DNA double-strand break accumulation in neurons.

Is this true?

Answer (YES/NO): YES